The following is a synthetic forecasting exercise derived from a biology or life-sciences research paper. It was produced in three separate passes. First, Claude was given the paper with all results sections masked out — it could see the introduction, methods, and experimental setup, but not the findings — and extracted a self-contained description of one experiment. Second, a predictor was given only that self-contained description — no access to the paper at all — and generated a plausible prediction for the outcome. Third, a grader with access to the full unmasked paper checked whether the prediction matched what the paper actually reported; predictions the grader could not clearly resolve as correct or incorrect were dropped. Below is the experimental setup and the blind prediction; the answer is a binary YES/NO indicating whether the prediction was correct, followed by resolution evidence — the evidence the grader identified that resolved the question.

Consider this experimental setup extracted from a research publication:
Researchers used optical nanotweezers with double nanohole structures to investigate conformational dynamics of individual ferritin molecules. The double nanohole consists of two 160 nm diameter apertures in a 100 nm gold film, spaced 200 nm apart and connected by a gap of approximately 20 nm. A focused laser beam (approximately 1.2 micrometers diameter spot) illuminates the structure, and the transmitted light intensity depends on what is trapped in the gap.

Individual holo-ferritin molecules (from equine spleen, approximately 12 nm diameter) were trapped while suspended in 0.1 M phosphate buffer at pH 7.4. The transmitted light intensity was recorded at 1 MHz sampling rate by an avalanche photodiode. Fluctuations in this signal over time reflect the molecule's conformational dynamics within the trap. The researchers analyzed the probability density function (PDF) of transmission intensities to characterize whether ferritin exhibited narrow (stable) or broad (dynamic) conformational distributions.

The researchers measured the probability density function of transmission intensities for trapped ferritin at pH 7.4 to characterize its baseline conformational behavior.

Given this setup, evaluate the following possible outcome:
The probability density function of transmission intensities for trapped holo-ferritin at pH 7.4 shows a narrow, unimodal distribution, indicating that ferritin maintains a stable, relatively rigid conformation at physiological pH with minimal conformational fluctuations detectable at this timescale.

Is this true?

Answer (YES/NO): YES